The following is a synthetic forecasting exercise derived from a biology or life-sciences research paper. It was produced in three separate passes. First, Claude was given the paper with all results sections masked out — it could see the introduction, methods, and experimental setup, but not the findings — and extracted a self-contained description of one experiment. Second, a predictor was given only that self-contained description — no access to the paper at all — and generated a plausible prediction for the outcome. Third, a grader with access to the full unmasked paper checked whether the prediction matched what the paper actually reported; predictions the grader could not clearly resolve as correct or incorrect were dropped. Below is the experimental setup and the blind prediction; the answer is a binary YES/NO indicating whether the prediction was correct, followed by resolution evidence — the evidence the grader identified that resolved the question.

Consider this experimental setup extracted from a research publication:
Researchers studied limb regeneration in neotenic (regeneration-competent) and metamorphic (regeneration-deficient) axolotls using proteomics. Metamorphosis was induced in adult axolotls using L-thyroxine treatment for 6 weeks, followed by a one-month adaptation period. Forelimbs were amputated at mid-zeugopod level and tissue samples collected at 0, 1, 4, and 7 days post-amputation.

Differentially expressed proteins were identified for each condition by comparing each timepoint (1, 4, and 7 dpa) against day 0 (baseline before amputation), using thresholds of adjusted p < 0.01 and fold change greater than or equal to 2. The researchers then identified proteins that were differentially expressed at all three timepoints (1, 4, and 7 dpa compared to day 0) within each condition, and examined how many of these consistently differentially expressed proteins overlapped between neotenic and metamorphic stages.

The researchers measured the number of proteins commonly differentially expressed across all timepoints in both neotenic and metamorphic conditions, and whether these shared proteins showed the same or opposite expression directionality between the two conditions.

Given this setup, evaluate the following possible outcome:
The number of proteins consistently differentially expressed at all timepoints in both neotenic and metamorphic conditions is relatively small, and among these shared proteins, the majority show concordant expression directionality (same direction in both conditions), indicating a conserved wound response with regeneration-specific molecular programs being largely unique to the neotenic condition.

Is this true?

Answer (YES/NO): NO